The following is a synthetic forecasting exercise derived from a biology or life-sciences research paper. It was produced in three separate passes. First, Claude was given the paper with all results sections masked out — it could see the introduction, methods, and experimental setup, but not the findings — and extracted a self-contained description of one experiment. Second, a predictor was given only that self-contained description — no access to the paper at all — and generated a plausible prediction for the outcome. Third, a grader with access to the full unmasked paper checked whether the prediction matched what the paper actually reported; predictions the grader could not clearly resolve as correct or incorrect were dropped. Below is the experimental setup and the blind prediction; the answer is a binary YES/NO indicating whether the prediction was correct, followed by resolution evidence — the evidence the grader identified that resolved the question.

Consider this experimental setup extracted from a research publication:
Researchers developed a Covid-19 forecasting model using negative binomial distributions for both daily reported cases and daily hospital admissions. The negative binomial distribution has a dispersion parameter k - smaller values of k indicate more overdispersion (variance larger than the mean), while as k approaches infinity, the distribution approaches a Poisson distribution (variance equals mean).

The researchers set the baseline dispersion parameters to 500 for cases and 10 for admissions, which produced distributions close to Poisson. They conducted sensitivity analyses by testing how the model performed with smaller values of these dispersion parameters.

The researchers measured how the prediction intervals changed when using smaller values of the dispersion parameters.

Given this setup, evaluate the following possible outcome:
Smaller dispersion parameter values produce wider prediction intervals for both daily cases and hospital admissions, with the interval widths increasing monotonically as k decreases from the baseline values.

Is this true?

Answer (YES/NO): YES